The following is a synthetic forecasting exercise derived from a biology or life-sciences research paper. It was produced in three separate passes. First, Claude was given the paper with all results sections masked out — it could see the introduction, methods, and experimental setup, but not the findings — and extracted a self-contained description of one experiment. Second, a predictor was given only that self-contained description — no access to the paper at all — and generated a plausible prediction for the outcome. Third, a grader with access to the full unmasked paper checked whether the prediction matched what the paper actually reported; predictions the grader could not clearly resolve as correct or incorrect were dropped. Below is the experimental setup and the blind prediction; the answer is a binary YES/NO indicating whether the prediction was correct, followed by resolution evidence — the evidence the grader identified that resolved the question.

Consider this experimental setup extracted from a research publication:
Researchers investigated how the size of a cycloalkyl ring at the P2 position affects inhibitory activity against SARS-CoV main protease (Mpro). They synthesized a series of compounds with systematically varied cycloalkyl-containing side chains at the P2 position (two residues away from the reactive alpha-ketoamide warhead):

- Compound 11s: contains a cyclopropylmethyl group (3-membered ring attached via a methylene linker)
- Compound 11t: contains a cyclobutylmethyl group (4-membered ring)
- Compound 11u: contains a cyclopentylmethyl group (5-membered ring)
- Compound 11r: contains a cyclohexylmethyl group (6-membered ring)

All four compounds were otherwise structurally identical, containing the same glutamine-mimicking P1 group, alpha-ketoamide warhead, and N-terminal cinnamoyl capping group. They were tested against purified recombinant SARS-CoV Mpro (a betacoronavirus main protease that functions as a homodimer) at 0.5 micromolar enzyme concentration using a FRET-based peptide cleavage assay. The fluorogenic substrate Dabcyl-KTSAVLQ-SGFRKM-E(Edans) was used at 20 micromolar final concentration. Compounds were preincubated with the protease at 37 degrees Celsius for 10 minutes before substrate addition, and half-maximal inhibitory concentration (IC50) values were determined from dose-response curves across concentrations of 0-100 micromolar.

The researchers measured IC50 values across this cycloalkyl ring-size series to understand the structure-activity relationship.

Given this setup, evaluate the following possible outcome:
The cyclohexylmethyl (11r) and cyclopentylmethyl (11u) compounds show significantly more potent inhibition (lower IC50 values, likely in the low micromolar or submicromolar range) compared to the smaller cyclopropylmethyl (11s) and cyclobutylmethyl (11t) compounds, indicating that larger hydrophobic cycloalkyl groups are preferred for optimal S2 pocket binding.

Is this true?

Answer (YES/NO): NO